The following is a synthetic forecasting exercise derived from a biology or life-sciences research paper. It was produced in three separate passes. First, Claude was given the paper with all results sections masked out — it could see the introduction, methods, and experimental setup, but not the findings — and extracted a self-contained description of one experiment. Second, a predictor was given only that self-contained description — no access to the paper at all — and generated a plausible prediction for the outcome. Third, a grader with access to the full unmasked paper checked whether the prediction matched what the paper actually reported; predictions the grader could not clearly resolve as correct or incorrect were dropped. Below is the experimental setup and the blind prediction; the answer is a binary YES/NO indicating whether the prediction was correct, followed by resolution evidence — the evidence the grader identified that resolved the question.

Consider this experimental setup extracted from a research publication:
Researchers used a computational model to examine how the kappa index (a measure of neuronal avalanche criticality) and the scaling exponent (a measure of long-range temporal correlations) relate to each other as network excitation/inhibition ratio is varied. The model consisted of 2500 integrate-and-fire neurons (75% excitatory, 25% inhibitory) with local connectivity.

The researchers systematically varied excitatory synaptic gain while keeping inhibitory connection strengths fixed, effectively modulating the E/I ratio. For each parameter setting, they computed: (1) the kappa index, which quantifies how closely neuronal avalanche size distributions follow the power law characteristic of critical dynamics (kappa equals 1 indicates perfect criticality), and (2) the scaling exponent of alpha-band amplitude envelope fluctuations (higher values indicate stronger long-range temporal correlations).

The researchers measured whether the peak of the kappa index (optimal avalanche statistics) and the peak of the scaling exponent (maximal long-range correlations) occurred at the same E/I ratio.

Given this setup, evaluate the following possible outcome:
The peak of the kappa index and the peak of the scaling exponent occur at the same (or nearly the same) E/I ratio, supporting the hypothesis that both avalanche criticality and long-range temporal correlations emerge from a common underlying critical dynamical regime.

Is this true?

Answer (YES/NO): YES